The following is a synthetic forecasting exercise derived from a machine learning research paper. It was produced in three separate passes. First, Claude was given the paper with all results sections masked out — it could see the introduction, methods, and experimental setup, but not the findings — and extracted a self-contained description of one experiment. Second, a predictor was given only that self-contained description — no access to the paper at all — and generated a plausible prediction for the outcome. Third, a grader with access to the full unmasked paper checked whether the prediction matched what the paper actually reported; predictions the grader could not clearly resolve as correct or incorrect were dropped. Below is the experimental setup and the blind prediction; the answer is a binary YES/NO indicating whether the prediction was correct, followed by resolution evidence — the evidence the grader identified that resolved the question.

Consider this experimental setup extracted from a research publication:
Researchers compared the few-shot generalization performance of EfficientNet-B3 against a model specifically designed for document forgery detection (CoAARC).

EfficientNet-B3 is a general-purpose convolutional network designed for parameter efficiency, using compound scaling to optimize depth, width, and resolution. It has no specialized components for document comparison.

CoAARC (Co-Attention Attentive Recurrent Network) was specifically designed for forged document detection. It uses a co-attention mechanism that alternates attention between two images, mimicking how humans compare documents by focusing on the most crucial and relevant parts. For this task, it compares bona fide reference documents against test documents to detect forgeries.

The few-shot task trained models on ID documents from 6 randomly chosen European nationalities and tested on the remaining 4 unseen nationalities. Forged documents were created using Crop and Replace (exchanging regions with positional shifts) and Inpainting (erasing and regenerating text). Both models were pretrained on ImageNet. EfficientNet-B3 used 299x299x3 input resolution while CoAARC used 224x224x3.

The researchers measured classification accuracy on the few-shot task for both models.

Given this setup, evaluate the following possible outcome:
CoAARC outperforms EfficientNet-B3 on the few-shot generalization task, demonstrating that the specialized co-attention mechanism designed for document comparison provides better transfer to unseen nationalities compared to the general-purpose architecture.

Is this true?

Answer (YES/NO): NO